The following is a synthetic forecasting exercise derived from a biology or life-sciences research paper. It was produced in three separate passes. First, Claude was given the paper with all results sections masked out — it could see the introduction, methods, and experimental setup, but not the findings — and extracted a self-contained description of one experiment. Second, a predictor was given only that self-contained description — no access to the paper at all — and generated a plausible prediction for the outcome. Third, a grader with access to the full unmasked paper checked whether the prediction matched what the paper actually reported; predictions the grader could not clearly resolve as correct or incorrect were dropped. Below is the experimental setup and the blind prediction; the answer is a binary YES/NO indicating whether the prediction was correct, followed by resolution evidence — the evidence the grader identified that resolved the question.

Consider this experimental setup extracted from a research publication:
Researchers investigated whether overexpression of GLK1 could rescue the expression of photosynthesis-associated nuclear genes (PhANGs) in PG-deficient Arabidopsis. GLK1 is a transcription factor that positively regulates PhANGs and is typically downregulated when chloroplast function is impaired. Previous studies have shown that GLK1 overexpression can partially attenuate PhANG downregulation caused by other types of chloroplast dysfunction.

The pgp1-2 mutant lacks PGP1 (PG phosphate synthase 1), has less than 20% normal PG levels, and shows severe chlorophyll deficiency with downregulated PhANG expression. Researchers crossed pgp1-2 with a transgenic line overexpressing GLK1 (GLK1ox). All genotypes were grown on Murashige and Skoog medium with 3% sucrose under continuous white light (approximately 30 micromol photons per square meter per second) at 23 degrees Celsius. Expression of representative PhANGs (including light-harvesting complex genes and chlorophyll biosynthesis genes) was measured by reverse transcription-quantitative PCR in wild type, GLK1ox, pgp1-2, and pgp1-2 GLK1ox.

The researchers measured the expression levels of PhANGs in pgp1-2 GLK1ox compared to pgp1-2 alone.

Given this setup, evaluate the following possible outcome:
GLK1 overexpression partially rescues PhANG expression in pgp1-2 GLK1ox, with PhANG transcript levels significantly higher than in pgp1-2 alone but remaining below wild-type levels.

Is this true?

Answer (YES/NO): YES